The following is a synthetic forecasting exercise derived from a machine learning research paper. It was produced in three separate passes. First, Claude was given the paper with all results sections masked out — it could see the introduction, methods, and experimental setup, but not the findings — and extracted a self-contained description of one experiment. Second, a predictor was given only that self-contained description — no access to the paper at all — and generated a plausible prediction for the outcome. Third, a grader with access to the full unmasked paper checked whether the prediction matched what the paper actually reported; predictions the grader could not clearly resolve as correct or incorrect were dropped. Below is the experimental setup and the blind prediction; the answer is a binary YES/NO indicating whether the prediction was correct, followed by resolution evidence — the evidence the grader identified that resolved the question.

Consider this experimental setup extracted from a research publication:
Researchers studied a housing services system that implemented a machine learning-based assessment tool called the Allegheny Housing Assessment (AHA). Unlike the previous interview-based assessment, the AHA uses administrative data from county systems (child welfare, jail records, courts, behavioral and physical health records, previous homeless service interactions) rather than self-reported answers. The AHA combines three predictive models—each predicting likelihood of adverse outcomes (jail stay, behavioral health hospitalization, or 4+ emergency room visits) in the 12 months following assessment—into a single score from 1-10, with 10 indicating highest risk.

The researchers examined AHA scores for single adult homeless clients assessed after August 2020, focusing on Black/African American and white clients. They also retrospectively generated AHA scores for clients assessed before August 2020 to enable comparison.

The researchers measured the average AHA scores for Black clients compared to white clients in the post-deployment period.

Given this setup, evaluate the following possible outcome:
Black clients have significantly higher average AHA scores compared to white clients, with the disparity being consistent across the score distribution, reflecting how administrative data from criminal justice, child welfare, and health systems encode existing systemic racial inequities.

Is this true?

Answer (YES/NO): NO